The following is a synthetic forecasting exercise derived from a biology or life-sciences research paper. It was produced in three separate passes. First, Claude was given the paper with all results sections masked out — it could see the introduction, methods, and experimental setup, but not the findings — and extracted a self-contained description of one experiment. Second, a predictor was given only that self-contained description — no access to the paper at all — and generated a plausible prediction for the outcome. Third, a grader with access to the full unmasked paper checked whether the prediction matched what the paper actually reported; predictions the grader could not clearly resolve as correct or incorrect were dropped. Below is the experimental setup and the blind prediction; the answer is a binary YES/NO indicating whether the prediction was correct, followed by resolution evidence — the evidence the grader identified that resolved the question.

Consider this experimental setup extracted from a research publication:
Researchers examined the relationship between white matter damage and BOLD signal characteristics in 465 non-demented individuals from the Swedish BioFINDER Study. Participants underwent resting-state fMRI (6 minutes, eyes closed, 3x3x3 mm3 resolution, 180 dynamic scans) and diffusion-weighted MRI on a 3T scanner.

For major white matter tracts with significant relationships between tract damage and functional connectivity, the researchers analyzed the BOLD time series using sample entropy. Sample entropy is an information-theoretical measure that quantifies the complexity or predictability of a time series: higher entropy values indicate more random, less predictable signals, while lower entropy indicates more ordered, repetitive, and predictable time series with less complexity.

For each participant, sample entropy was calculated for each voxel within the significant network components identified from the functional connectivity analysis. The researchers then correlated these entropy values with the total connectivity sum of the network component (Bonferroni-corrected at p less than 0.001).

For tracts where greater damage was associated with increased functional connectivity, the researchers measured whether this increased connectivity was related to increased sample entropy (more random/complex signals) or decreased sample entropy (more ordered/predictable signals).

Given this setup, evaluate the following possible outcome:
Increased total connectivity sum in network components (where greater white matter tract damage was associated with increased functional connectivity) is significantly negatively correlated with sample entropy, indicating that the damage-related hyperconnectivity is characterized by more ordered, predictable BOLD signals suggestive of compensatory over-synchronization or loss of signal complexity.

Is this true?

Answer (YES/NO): NO